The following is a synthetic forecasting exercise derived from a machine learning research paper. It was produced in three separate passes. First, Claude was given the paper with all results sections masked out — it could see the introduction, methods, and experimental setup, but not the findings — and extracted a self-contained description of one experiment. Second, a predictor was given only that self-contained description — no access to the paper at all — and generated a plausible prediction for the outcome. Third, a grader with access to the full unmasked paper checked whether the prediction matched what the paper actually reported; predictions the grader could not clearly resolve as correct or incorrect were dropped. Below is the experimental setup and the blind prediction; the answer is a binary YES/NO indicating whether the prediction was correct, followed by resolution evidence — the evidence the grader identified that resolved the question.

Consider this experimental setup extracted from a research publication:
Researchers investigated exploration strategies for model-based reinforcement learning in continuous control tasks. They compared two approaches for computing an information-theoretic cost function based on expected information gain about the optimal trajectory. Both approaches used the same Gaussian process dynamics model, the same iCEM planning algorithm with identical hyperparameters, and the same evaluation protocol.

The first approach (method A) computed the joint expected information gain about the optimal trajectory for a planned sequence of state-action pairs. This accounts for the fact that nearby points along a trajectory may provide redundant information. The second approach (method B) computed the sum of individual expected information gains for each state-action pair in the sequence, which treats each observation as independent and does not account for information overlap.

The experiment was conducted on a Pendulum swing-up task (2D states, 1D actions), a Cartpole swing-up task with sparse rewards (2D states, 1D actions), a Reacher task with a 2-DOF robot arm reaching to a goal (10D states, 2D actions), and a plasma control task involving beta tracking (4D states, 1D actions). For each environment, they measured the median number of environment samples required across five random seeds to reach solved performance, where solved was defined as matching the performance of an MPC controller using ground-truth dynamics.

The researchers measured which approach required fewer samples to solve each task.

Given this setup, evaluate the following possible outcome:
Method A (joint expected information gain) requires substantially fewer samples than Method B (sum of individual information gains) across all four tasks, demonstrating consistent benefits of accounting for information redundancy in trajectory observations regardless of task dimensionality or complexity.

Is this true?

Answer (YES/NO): NO